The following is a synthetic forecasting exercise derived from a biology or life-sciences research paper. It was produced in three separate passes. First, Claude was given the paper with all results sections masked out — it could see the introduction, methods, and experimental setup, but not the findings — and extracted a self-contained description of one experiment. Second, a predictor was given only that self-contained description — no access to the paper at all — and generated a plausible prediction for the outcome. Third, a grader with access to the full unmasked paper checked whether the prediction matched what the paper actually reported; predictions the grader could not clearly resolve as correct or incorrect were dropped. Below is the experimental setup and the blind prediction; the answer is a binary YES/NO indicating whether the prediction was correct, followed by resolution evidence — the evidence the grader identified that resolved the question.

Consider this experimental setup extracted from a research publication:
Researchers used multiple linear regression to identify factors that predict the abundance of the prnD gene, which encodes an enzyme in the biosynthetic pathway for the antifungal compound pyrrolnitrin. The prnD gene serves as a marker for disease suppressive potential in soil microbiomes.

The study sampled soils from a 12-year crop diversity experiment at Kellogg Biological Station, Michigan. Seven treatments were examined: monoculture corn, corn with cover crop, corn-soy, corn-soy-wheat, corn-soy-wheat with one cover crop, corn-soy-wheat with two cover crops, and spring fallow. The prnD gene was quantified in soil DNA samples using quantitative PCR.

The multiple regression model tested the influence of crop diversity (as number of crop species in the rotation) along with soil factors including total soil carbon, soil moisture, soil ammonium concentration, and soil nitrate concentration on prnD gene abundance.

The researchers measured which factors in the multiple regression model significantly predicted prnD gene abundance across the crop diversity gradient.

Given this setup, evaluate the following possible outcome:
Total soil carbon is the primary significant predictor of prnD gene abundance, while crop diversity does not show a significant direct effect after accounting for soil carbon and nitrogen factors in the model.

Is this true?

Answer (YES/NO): NO